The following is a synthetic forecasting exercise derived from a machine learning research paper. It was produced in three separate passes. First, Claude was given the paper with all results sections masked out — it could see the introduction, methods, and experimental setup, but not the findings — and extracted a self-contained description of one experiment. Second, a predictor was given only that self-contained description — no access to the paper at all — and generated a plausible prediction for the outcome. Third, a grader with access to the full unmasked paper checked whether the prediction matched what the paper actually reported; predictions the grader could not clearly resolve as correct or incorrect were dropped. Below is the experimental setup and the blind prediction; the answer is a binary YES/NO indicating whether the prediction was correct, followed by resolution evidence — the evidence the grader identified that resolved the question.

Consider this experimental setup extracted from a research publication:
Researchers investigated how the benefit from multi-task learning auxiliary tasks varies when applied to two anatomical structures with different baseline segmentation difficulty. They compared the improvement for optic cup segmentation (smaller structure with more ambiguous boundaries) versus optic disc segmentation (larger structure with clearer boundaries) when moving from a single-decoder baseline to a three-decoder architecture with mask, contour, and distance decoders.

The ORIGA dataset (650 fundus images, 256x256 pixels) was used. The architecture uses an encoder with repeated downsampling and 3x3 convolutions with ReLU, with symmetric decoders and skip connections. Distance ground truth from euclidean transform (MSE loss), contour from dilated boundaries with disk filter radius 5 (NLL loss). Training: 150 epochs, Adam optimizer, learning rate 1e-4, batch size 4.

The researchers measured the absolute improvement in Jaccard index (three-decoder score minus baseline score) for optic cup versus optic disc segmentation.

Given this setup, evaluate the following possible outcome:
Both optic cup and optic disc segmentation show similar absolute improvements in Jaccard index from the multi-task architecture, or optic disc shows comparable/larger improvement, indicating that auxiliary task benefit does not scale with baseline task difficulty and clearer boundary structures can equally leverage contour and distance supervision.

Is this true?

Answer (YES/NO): YES